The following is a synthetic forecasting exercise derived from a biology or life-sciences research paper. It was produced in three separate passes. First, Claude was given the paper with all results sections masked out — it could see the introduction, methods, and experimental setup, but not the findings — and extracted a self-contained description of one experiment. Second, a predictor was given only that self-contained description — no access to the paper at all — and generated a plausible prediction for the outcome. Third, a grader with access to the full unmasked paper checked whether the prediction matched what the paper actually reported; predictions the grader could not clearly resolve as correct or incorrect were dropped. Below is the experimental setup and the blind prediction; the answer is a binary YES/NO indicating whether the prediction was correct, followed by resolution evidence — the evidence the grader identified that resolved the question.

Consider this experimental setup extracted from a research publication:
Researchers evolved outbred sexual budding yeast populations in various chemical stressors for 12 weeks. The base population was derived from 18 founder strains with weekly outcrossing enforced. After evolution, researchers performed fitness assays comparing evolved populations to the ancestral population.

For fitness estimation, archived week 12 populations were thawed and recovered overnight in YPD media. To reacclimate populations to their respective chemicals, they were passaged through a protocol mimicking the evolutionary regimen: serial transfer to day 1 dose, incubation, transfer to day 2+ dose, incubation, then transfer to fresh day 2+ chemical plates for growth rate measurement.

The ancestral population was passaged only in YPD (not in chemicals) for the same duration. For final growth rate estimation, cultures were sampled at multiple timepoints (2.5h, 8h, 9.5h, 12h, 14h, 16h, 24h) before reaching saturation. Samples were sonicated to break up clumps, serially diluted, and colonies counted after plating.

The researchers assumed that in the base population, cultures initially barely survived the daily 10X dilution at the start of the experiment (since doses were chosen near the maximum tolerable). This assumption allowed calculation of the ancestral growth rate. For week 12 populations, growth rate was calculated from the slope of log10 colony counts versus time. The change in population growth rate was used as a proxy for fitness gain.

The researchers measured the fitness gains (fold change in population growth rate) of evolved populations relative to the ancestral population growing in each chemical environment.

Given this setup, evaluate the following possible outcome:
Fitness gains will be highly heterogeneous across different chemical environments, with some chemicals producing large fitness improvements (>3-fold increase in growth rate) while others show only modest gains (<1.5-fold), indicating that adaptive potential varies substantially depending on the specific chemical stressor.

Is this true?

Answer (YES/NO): NO